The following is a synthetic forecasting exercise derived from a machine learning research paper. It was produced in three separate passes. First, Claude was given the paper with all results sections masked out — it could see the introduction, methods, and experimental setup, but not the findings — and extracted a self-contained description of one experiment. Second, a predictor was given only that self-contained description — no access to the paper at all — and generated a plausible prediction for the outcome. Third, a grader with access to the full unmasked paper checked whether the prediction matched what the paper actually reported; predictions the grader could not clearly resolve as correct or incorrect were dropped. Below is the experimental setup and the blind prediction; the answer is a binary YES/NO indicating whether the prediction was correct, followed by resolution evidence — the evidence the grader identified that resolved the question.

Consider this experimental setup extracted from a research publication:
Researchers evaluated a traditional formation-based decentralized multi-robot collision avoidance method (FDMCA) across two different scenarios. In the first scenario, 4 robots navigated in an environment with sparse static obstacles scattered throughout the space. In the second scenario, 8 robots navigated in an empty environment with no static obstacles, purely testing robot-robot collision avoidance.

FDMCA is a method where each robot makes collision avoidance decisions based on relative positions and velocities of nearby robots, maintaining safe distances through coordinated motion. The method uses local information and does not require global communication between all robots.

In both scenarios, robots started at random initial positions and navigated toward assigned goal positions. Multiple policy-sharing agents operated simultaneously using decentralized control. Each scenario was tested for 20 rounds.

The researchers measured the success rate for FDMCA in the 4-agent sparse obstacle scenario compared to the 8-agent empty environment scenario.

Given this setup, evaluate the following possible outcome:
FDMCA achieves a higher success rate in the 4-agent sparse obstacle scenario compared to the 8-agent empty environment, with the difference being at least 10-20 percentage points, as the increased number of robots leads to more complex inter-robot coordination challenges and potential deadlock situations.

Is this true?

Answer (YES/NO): NO